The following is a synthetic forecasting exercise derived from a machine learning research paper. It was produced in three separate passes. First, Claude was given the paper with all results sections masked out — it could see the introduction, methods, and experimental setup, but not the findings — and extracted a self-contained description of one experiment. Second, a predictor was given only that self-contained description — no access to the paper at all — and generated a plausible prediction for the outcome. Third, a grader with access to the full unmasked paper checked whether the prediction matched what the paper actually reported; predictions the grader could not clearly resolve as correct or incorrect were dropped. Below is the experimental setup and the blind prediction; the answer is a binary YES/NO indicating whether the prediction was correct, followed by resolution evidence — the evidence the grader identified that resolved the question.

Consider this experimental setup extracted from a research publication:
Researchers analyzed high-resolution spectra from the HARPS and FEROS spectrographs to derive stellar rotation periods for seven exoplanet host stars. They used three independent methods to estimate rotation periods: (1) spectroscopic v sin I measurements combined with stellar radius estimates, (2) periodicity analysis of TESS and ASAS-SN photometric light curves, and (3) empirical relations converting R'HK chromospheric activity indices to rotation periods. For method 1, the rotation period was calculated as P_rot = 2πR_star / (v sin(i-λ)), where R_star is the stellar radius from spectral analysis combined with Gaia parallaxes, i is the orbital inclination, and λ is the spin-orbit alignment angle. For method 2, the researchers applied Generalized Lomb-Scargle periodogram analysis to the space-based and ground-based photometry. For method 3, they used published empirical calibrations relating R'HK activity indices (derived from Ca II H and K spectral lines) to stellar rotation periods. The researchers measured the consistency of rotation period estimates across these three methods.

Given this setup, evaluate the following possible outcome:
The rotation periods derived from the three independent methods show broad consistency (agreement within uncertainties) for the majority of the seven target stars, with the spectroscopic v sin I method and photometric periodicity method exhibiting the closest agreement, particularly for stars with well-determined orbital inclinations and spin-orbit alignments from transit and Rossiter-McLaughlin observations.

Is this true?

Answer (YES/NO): NO